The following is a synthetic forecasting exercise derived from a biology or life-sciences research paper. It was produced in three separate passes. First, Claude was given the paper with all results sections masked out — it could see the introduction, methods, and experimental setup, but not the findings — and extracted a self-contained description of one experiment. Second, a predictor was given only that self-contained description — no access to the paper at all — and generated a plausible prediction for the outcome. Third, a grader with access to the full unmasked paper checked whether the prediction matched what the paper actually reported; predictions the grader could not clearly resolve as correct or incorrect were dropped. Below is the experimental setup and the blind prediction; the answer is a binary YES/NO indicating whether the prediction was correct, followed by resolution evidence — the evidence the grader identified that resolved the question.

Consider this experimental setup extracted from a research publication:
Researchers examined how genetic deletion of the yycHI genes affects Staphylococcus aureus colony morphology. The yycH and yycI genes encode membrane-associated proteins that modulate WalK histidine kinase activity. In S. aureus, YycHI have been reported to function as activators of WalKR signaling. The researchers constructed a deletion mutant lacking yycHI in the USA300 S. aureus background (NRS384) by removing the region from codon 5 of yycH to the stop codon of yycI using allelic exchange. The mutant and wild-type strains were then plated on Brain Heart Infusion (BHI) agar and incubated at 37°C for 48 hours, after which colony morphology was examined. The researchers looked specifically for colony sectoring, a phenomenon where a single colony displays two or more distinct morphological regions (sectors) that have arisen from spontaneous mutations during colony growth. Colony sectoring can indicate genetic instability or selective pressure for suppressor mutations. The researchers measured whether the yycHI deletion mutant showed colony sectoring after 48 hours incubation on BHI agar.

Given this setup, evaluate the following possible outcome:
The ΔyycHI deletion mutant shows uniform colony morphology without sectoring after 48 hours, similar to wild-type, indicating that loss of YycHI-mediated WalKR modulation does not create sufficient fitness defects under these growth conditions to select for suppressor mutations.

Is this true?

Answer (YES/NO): NO